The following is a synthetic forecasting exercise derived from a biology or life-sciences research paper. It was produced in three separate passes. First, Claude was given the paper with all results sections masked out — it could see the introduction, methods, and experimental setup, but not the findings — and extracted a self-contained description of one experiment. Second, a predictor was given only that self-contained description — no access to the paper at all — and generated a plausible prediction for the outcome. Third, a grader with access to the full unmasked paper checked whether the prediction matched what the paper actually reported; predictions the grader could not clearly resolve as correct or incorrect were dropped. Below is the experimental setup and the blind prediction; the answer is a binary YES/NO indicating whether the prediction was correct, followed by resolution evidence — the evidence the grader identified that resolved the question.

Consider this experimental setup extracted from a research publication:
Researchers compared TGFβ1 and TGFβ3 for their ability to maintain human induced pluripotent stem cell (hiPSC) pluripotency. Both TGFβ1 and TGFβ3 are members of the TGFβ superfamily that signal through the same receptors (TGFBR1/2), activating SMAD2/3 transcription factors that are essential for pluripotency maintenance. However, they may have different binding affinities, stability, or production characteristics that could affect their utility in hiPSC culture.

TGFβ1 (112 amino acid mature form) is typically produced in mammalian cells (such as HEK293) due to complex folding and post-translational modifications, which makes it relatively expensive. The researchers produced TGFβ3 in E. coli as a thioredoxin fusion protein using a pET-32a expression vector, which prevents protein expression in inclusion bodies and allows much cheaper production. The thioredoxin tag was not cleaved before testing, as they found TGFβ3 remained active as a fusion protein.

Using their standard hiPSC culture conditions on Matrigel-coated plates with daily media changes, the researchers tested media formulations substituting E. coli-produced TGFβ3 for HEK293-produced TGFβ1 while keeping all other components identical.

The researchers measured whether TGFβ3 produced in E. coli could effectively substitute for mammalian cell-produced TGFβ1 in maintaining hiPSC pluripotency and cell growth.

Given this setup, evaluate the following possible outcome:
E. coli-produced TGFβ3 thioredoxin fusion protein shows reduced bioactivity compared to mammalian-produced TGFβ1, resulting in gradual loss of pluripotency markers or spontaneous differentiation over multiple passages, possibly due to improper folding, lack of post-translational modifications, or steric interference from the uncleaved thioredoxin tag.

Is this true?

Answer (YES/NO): NO